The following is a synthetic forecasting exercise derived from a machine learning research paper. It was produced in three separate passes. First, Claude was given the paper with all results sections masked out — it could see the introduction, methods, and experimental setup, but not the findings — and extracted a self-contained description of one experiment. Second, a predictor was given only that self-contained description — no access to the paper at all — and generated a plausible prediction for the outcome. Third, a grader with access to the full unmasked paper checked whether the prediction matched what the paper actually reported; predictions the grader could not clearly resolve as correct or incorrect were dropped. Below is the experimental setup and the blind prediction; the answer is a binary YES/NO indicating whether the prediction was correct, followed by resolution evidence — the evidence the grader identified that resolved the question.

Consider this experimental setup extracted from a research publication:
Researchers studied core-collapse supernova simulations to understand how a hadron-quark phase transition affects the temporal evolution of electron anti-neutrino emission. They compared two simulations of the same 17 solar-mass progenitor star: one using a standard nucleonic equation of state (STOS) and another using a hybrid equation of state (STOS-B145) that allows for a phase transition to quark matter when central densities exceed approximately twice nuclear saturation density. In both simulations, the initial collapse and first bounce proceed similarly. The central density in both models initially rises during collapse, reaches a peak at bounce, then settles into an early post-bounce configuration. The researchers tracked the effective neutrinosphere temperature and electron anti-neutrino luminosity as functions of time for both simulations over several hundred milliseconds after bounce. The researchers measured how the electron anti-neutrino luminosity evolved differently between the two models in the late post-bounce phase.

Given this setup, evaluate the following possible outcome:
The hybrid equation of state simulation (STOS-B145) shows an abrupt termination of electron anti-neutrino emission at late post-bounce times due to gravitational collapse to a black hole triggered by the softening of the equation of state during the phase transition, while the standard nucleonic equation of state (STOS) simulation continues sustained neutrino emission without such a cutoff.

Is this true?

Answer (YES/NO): NO